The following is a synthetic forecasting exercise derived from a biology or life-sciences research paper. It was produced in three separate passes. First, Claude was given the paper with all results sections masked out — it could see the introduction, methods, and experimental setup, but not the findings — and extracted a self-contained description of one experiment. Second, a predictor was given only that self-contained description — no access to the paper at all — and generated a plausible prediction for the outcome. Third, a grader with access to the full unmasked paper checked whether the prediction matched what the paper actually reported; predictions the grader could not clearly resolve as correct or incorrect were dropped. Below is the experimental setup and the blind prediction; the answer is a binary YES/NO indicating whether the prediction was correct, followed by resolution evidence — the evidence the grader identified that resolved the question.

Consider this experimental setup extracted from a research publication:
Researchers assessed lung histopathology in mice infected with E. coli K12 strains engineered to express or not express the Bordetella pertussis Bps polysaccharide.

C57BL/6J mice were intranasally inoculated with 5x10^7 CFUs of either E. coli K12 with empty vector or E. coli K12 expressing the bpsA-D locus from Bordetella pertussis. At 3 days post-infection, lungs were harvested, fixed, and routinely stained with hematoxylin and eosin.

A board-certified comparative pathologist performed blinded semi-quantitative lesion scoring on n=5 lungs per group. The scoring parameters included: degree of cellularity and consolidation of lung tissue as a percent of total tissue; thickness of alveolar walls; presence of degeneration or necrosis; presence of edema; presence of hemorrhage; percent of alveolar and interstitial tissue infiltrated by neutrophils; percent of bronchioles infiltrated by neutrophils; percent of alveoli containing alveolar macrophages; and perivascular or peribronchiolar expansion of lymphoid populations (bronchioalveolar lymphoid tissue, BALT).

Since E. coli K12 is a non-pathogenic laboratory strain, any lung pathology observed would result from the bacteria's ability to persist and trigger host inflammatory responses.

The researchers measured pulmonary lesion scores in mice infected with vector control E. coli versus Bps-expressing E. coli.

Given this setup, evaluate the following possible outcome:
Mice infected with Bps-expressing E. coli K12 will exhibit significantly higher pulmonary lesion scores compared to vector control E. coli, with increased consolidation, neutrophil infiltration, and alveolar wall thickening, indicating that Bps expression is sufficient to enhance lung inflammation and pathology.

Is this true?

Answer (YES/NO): YES